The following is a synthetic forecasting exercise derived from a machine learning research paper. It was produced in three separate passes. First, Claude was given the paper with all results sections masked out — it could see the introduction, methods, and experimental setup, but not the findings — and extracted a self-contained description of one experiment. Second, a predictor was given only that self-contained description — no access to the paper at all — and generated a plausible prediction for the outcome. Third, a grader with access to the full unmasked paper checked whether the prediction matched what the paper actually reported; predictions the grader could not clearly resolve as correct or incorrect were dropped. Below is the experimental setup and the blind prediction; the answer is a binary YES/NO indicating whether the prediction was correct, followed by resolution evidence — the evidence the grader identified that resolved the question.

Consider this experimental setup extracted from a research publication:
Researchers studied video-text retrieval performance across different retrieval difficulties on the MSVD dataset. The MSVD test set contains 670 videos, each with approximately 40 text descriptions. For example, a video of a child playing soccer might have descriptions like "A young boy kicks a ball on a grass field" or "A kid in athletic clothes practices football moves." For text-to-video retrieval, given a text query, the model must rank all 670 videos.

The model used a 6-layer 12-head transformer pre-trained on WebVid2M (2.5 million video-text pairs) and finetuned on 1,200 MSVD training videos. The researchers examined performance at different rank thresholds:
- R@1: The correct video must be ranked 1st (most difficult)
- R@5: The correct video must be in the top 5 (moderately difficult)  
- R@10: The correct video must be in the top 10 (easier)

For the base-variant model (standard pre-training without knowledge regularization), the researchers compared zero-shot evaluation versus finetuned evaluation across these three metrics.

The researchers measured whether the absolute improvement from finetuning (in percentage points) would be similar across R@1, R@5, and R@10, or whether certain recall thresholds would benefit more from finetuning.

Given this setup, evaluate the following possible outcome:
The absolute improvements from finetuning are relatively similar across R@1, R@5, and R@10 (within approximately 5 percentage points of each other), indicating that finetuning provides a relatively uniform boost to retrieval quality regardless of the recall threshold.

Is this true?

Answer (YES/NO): NO